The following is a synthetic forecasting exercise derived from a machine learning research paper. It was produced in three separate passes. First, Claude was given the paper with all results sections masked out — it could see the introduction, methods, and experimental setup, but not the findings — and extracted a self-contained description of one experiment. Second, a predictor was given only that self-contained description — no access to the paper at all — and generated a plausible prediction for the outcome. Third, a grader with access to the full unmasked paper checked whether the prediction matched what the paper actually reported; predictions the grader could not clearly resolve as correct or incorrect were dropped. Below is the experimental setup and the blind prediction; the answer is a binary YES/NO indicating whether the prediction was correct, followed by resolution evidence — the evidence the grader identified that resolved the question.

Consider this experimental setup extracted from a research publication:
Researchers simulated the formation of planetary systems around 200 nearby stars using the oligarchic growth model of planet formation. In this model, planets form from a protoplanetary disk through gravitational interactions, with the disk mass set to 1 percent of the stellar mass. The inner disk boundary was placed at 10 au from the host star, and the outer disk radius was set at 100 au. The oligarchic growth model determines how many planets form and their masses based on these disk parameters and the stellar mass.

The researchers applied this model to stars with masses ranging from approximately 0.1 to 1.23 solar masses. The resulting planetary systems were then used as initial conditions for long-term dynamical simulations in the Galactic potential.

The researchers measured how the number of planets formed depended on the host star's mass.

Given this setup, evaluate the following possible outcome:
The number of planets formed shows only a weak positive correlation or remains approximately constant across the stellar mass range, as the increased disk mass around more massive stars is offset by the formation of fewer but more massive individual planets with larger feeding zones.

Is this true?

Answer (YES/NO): NO